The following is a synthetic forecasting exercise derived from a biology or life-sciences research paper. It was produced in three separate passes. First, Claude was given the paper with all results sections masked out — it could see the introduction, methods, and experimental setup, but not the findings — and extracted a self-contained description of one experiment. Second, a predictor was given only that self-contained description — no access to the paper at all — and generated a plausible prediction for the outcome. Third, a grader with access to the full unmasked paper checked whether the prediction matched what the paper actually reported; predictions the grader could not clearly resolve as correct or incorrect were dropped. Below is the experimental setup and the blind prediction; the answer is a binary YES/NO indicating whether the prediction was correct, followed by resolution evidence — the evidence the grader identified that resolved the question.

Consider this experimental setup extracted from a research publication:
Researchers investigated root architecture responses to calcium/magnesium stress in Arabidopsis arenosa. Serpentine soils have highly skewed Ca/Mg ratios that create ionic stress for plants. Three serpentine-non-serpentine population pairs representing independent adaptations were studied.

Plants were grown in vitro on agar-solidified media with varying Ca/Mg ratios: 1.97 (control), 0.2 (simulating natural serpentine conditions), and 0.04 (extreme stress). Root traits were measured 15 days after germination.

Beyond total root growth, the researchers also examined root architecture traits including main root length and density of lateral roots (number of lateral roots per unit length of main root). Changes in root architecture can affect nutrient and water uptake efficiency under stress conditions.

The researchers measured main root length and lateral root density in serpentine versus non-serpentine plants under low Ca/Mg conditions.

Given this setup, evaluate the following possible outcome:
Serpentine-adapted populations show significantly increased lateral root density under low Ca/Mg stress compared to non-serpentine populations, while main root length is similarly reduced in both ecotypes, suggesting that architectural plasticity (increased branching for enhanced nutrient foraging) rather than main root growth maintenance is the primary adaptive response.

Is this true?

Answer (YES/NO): NO